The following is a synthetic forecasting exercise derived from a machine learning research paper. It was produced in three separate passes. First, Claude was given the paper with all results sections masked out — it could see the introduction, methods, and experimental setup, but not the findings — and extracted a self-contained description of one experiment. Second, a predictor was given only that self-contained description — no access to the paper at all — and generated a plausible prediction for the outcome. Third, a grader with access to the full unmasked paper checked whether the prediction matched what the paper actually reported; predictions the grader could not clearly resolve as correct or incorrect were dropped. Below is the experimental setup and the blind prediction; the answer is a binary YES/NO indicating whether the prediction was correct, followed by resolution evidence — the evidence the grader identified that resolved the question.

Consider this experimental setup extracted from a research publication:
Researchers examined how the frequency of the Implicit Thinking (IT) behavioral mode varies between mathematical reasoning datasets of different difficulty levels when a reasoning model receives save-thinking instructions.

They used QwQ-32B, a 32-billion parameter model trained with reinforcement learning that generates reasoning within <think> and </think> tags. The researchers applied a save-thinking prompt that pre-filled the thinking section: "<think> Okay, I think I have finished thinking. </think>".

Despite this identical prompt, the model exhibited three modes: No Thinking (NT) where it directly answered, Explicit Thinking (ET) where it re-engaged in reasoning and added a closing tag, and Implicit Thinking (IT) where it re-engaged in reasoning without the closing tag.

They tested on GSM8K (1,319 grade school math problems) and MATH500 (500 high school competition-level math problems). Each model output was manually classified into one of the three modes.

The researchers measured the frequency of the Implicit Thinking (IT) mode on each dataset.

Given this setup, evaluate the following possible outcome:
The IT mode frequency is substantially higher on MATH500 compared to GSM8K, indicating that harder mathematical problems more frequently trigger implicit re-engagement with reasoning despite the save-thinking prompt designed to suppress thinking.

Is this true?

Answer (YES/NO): NO